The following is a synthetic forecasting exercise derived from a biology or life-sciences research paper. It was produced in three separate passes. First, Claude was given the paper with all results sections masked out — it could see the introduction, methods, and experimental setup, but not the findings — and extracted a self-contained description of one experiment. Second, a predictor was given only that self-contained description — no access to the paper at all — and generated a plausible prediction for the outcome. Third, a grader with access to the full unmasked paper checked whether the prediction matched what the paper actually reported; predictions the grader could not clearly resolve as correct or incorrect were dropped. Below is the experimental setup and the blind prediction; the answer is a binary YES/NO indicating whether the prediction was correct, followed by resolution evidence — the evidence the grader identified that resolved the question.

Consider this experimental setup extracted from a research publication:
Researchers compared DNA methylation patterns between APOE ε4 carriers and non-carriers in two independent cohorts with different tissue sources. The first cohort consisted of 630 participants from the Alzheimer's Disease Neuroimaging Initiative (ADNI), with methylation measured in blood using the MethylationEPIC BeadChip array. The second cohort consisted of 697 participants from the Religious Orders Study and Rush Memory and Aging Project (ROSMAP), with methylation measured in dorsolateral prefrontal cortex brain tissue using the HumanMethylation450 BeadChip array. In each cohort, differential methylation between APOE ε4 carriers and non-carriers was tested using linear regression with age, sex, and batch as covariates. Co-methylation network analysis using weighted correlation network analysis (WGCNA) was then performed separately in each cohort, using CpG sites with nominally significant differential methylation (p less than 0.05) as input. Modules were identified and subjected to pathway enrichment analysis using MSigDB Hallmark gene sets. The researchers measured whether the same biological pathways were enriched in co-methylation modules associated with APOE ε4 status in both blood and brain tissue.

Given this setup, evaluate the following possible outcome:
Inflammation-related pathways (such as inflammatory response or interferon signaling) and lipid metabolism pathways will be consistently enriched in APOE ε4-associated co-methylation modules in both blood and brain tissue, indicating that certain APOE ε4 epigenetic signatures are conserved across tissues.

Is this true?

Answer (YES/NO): NO